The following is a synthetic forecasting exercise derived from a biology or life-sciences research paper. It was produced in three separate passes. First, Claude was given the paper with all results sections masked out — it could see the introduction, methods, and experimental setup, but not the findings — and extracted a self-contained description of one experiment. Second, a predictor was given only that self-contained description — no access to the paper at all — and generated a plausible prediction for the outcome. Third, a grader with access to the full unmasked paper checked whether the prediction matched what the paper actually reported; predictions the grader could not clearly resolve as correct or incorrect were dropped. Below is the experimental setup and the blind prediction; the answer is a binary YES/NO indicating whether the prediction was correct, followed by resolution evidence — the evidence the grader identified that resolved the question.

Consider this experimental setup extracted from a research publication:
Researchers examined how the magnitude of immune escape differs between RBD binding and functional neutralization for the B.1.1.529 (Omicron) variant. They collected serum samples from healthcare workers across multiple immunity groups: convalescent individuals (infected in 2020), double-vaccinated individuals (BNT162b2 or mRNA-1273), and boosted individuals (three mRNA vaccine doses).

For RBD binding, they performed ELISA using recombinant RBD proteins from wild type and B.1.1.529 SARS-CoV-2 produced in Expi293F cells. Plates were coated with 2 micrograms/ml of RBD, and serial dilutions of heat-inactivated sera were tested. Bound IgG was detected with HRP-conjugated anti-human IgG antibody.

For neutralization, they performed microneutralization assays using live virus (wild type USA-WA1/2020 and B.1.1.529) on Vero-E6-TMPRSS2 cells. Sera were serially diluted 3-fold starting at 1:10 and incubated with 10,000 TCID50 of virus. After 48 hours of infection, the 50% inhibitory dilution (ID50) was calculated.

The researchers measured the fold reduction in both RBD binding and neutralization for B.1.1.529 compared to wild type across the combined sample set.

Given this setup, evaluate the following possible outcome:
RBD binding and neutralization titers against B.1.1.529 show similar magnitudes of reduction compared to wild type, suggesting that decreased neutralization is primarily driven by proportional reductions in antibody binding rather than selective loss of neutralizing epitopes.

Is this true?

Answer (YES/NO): NO